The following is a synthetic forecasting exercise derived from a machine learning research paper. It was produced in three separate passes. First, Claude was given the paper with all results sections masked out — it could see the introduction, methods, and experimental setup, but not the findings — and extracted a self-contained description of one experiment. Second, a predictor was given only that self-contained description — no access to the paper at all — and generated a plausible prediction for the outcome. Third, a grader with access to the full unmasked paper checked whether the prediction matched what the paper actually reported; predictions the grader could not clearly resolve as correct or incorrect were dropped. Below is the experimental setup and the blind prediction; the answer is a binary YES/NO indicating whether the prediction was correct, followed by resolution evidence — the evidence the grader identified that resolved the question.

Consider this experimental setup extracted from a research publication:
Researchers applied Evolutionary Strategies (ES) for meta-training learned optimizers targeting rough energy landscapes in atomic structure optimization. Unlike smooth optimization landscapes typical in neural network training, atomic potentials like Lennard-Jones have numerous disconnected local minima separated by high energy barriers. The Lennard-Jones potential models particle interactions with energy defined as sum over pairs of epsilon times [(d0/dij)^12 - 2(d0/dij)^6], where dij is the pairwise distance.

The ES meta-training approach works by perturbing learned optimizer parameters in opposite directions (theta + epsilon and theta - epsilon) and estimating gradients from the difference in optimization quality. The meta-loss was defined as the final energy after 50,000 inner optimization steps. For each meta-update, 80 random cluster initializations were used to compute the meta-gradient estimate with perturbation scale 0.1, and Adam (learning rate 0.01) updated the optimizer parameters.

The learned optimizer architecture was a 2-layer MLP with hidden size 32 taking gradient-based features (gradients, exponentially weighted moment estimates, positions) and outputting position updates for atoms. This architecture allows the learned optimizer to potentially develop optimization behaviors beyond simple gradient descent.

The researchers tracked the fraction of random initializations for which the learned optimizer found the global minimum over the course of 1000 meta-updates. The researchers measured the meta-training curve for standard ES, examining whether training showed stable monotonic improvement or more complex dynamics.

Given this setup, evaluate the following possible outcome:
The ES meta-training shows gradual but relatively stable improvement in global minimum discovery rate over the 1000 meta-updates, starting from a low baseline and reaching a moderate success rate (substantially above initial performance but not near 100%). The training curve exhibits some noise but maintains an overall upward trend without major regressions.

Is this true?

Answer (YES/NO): NO